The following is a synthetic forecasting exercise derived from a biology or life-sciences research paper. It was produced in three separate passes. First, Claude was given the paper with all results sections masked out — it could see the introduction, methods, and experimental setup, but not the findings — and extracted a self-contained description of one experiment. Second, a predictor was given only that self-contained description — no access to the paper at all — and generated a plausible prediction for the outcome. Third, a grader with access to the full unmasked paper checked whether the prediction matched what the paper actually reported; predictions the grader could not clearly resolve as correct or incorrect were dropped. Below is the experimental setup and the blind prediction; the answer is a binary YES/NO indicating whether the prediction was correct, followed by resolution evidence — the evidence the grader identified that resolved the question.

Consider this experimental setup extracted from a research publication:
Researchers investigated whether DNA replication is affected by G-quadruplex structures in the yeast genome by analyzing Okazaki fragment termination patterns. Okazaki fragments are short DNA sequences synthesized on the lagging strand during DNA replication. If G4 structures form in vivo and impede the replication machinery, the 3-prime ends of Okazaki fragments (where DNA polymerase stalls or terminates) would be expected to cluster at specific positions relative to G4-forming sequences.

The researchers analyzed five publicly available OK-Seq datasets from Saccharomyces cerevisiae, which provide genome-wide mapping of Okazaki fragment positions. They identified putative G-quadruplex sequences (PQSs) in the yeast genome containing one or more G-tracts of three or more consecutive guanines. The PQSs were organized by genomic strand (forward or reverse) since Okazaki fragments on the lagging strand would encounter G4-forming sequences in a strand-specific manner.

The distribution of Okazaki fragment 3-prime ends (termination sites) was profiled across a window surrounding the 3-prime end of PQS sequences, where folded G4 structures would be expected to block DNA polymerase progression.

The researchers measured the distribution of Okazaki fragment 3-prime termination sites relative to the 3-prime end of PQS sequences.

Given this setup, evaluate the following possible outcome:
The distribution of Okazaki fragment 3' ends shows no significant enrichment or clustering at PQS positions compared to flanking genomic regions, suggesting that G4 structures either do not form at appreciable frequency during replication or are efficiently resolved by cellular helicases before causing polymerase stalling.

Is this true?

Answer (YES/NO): NO